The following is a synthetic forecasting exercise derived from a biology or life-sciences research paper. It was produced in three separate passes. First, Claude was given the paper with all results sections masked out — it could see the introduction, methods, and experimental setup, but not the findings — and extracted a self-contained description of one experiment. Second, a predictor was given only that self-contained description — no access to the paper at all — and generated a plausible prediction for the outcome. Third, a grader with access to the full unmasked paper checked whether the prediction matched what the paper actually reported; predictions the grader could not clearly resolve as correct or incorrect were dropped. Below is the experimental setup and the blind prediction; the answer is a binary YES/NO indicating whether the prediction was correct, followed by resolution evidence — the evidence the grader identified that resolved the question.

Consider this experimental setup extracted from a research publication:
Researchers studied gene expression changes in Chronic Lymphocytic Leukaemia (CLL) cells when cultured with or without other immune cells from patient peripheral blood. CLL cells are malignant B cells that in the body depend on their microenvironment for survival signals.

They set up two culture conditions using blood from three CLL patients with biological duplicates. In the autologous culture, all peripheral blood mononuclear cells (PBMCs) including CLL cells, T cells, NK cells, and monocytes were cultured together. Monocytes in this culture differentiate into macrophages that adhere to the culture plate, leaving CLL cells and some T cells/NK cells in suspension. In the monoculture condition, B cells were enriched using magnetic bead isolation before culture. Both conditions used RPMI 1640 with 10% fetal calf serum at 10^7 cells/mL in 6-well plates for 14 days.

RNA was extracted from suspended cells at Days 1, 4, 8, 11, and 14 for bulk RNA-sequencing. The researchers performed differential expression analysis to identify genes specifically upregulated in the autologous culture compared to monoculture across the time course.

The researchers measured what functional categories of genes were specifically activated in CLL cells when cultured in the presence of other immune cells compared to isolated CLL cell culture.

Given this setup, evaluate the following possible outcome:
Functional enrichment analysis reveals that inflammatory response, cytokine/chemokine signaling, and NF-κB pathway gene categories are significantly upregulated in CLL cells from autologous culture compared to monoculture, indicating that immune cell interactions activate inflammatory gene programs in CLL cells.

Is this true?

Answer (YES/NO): YES